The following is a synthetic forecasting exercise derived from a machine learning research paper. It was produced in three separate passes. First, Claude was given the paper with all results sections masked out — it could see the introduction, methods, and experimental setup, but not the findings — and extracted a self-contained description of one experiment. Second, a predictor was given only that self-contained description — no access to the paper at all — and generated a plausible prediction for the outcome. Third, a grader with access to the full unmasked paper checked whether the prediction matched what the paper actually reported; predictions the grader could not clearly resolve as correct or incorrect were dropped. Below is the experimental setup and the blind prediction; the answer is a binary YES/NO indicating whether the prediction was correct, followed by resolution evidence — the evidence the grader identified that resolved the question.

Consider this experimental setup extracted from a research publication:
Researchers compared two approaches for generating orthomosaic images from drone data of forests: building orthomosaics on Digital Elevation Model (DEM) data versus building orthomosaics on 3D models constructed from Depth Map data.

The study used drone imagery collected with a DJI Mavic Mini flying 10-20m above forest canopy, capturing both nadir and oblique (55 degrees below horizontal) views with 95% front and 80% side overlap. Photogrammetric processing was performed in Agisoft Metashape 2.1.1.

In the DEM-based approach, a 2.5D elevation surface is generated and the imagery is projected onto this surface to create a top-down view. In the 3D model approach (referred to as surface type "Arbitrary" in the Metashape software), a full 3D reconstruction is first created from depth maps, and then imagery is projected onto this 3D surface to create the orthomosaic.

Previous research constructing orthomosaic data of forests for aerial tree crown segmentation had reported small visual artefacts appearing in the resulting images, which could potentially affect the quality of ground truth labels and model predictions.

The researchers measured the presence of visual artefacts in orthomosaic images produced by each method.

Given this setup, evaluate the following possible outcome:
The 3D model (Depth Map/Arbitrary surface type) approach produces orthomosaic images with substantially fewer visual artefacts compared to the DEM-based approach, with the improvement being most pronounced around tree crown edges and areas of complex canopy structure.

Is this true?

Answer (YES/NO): NO